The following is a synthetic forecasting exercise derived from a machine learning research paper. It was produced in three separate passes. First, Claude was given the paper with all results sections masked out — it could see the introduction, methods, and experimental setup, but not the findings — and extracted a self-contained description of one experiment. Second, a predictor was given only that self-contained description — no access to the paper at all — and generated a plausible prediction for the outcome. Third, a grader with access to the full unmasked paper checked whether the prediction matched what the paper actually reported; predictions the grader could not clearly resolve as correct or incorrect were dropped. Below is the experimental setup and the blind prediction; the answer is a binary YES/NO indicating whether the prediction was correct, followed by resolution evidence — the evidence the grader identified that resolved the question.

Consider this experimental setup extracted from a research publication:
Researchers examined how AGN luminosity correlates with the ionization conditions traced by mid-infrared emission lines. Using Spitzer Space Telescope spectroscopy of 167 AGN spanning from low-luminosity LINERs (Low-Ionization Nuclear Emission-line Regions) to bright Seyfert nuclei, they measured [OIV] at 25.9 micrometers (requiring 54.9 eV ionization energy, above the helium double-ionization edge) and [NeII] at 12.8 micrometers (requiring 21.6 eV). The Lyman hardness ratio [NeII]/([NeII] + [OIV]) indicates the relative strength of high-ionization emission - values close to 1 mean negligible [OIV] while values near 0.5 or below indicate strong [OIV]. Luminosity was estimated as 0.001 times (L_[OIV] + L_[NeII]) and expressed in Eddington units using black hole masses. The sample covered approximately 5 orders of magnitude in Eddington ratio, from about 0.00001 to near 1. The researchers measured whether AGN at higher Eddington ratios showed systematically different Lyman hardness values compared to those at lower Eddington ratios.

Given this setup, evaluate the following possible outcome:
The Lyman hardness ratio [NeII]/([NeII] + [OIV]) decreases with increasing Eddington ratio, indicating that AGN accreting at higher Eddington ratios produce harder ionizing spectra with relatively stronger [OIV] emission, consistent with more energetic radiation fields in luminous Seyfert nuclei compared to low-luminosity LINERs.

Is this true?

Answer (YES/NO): YES